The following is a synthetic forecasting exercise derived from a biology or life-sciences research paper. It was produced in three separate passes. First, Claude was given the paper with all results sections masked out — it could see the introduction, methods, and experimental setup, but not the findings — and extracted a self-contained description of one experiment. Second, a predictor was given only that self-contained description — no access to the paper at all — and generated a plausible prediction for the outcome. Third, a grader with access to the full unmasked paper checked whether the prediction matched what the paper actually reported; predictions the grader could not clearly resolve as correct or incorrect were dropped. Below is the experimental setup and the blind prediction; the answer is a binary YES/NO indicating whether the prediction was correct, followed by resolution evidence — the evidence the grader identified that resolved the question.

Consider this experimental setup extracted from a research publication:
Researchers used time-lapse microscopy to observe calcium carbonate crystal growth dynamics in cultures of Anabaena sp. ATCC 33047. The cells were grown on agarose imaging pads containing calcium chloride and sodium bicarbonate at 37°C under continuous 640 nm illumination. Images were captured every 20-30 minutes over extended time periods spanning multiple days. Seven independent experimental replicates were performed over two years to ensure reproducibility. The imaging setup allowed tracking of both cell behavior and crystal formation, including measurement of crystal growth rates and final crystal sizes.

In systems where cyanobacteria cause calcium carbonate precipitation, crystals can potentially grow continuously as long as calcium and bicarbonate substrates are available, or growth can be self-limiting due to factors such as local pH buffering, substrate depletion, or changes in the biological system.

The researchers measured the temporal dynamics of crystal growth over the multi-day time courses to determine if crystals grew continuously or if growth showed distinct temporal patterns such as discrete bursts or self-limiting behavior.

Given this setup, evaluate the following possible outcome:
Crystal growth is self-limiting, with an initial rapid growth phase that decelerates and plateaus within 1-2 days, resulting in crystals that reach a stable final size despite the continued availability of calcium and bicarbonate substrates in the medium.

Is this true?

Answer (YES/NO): NO